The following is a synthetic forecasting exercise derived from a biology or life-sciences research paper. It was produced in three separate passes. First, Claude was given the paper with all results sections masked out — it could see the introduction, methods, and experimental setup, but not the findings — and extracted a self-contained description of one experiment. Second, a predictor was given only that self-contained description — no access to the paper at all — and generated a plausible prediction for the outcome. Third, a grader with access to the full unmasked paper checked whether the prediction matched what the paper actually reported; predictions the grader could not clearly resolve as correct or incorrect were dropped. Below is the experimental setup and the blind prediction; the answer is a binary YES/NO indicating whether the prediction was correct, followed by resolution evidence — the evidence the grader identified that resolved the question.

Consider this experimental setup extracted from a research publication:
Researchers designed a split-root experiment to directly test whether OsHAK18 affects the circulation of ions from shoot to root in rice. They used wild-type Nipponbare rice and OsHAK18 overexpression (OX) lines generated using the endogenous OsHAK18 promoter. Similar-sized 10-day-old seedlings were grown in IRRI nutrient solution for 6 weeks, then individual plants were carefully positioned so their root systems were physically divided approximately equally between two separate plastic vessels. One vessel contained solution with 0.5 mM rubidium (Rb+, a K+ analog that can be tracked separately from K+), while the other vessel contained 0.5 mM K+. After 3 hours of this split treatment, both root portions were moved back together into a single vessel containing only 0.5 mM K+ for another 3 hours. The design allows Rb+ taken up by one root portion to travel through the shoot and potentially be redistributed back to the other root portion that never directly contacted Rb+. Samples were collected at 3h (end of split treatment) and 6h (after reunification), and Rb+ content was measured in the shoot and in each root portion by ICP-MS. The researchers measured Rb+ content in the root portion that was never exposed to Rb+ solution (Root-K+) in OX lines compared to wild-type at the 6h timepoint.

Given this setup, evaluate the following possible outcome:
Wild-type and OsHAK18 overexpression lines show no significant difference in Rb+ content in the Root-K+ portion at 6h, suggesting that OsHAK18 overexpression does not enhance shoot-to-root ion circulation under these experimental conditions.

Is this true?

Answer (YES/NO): NO